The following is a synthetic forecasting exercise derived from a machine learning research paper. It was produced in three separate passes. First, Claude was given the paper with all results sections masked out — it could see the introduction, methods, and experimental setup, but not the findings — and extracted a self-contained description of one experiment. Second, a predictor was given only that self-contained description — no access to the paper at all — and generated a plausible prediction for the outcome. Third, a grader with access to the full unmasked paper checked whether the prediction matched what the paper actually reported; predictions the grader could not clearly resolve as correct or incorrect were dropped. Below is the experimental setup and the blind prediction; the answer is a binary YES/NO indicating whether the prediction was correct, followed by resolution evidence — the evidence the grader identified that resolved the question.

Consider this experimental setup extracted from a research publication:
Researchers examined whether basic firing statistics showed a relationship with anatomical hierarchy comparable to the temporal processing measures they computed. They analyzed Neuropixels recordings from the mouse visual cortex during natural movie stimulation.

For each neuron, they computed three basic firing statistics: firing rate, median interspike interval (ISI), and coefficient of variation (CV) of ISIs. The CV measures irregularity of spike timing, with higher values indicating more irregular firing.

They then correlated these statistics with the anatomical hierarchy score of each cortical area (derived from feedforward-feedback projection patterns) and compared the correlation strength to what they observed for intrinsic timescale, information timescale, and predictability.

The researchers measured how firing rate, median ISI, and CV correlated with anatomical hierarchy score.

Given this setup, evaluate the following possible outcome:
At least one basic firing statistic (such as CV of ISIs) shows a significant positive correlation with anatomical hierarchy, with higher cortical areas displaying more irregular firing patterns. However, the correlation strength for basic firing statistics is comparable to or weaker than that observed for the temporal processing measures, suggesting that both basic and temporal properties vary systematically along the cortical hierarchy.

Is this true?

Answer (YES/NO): NO